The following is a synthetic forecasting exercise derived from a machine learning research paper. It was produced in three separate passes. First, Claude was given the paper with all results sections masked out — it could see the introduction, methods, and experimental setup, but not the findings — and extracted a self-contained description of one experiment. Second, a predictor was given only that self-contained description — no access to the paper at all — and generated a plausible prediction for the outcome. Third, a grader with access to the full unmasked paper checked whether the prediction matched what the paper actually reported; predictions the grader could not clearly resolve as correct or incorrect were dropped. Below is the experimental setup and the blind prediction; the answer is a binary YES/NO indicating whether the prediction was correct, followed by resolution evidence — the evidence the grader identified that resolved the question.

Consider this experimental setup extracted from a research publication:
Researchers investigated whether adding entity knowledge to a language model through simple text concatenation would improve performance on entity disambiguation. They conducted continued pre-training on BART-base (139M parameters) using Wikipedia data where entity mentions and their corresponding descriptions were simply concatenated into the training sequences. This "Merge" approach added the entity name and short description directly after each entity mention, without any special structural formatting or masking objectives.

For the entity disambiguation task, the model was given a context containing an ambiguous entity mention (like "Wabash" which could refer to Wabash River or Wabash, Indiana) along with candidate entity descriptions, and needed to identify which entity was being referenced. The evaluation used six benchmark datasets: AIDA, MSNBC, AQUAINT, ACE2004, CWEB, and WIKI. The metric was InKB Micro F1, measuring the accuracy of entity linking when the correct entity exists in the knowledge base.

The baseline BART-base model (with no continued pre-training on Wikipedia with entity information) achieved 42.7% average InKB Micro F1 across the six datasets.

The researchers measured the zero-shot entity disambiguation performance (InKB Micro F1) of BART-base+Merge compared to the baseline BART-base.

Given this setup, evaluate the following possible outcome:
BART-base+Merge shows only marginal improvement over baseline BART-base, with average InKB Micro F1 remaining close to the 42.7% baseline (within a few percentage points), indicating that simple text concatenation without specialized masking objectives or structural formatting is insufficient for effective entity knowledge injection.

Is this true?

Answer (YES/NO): NO